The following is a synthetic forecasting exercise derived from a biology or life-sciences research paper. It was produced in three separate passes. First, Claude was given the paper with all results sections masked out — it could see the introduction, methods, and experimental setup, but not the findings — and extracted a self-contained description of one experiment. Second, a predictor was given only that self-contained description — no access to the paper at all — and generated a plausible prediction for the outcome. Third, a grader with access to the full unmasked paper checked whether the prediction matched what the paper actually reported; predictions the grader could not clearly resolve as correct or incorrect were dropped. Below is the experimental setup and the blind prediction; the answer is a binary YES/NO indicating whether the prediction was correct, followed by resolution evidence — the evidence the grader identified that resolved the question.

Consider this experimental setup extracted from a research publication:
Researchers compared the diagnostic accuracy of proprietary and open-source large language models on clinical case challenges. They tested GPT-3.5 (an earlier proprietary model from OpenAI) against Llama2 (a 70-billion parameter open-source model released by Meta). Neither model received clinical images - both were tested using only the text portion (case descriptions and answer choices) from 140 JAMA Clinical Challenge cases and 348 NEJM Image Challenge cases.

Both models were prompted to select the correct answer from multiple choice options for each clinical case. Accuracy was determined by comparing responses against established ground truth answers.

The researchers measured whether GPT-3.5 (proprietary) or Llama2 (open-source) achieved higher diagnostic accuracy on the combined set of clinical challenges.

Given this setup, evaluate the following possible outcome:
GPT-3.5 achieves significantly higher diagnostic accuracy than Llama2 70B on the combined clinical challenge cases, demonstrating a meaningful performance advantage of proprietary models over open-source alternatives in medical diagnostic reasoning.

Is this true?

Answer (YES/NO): YES